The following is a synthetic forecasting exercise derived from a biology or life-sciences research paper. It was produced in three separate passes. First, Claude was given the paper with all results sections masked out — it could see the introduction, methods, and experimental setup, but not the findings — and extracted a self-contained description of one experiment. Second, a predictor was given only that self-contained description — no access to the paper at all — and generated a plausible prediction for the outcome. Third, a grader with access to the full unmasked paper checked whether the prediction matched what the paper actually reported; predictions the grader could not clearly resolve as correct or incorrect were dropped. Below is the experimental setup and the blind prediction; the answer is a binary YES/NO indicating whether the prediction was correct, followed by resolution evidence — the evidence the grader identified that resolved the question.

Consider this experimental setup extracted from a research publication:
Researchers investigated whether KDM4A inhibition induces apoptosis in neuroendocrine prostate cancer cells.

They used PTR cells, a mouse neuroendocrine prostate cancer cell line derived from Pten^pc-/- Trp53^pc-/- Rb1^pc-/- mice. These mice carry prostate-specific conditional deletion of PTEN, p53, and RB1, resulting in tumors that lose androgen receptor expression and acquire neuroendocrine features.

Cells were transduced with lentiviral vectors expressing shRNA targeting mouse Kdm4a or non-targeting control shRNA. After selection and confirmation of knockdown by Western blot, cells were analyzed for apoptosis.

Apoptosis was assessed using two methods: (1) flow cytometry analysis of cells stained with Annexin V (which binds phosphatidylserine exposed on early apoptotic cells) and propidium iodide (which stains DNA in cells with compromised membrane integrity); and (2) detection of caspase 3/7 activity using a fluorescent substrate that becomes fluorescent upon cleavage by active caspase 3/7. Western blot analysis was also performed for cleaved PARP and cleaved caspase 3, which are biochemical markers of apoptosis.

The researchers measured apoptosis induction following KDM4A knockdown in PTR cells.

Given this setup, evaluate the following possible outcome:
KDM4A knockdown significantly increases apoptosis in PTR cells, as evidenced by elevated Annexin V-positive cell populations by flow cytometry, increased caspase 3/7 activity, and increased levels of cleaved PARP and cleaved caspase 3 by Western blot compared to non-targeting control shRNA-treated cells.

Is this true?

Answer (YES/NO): NO